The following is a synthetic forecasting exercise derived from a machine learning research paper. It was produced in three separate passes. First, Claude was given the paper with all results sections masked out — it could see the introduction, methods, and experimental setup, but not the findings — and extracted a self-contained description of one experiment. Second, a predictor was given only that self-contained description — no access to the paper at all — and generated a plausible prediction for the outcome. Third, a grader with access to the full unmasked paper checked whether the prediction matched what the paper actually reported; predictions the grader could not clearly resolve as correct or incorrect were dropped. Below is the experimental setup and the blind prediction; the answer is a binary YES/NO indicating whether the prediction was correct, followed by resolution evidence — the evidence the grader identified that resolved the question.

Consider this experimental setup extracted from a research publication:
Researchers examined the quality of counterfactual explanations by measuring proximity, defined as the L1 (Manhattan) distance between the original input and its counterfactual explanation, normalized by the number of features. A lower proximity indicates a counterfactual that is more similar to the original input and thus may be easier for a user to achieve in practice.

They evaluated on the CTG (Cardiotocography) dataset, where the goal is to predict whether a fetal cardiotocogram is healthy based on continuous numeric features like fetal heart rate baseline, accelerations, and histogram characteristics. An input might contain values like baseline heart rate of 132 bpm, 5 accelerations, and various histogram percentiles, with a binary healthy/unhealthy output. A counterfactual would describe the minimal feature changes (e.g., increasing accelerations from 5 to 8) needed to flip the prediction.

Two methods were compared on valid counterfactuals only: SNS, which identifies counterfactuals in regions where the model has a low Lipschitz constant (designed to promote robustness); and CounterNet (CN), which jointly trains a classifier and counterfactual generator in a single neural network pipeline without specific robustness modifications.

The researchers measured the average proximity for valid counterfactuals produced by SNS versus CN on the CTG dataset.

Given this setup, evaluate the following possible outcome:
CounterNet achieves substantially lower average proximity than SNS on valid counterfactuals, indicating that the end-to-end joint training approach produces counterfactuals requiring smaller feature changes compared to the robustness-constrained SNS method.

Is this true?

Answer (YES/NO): NO